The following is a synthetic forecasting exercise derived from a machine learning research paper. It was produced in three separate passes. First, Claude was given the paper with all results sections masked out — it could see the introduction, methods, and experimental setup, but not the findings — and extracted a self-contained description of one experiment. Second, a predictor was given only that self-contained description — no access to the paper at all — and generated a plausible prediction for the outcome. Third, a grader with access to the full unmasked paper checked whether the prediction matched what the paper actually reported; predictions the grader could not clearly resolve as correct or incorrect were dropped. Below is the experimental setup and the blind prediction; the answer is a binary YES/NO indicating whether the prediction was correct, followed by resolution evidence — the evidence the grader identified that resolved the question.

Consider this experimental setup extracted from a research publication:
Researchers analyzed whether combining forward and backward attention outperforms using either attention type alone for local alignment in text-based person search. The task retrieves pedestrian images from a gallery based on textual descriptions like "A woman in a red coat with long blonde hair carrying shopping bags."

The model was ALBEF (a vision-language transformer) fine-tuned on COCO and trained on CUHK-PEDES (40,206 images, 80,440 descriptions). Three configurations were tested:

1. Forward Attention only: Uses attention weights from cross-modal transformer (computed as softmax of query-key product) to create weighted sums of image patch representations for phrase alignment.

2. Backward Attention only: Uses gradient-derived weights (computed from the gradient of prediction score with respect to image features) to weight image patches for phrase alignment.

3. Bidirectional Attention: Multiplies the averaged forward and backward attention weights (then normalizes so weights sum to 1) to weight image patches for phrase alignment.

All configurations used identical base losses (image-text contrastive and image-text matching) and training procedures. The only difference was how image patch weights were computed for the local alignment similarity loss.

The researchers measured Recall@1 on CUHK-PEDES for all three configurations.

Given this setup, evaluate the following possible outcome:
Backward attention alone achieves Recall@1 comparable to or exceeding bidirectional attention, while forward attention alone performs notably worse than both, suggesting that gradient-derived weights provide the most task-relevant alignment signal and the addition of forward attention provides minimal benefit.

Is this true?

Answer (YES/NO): NO